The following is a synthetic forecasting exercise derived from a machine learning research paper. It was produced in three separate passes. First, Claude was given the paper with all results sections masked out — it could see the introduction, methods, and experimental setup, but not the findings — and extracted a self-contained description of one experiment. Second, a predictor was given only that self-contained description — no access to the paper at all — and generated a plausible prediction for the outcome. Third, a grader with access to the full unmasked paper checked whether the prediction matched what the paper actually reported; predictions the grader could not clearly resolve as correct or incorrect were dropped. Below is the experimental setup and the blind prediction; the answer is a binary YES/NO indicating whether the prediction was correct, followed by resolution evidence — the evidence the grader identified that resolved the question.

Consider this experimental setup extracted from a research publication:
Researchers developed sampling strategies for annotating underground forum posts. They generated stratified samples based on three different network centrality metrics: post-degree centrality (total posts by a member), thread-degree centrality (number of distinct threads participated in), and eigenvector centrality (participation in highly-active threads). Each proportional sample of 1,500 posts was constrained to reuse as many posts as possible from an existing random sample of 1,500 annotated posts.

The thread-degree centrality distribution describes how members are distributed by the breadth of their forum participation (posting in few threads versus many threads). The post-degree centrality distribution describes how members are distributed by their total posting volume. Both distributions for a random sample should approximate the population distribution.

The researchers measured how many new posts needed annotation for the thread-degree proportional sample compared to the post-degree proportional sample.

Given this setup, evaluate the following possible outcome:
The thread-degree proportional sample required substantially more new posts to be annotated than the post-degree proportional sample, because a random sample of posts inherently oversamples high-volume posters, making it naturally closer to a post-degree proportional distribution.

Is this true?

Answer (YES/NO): NO